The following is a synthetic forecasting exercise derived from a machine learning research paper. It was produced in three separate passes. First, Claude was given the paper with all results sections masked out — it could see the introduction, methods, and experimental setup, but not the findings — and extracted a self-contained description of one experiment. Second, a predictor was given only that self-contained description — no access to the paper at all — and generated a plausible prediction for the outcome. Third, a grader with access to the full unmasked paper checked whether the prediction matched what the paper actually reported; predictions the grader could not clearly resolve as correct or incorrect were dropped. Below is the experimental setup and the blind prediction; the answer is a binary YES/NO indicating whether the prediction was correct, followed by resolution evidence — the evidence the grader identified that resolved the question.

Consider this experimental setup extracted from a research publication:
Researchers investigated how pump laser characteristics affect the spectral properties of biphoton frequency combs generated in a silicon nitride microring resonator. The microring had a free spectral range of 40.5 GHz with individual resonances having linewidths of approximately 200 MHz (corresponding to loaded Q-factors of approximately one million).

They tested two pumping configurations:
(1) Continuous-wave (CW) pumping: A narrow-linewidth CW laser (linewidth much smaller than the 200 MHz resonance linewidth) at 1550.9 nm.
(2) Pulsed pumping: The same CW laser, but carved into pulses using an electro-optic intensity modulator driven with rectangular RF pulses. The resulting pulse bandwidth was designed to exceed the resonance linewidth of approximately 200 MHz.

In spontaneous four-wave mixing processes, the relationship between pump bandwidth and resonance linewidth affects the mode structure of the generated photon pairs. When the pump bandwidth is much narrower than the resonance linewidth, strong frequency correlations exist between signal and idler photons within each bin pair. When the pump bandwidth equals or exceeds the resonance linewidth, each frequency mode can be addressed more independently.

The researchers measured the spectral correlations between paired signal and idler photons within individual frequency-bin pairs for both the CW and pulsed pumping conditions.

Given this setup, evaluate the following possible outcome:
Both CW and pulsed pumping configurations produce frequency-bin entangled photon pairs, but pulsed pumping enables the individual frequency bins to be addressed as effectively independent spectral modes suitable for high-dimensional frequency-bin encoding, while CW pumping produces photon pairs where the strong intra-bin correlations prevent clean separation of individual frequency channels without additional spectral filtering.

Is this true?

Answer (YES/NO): NO